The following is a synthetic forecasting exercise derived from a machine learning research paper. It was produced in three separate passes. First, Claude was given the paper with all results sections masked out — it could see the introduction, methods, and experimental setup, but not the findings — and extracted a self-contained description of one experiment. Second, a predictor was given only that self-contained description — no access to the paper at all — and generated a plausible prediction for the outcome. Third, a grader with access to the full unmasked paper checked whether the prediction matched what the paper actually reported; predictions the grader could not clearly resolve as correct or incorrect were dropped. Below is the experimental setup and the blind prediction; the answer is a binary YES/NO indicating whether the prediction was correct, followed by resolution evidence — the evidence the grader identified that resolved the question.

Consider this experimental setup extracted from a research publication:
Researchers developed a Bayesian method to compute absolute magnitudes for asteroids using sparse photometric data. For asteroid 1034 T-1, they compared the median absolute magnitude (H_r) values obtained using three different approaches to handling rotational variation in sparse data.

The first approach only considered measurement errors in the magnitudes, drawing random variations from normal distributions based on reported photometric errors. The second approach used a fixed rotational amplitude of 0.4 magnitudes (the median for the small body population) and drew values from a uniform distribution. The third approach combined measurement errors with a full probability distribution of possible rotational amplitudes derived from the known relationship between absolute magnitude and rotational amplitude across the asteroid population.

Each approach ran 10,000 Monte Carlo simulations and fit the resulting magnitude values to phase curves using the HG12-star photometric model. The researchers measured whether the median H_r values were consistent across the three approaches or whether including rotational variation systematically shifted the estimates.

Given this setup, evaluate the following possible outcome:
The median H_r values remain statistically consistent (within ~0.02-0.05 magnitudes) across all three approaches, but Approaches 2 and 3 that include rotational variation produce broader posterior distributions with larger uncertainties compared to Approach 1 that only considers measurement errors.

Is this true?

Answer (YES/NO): NO